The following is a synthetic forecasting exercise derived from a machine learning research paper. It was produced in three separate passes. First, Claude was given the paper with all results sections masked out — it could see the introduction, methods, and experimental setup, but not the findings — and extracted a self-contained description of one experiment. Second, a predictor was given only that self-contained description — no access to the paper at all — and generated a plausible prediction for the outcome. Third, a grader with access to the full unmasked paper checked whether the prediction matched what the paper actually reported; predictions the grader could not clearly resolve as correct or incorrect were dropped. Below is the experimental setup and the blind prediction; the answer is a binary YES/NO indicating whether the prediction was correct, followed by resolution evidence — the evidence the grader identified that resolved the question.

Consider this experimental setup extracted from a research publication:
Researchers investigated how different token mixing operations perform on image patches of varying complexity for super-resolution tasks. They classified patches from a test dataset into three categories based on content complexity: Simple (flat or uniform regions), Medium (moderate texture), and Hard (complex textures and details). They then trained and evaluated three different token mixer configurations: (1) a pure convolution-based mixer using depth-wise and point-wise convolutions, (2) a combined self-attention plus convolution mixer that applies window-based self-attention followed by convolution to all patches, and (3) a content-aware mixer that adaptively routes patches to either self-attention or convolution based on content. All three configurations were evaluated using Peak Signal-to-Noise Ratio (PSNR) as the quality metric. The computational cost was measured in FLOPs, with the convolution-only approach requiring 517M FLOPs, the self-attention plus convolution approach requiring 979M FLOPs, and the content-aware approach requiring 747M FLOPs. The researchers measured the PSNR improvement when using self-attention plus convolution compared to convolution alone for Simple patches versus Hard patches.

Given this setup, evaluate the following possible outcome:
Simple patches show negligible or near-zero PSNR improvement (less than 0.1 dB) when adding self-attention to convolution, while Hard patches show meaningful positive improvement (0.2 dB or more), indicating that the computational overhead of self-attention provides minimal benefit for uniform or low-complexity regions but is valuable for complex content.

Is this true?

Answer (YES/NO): YES